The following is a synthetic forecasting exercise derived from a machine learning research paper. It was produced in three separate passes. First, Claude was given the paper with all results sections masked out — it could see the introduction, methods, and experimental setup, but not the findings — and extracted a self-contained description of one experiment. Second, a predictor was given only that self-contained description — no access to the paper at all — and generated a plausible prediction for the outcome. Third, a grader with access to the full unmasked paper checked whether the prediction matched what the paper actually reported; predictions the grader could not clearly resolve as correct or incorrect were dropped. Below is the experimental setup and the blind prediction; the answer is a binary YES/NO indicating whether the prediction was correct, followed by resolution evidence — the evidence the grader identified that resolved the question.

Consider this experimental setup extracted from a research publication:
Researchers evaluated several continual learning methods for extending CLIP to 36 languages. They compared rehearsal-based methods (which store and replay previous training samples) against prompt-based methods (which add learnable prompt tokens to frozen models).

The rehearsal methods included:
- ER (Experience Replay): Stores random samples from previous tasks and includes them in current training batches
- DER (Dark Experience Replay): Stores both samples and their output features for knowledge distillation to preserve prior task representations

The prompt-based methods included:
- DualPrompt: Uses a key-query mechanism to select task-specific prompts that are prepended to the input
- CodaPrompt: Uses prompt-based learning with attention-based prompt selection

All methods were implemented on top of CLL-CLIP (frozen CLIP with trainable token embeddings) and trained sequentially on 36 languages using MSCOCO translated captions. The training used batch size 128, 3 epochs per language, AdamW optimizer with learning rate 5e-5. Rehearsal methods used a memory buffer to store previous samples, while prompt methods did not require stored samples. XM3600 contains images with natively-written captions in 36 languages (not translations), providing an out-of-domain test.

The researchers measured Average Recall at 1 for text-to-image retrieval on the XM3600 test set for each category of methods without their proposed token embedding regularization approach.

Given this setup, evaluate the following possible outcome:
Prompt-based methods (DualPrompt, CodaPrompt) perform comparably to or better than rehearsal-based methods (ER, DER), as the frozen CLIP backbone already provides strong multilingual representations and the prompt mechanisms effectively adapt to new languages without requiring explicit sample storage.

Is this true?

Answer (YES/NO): NO